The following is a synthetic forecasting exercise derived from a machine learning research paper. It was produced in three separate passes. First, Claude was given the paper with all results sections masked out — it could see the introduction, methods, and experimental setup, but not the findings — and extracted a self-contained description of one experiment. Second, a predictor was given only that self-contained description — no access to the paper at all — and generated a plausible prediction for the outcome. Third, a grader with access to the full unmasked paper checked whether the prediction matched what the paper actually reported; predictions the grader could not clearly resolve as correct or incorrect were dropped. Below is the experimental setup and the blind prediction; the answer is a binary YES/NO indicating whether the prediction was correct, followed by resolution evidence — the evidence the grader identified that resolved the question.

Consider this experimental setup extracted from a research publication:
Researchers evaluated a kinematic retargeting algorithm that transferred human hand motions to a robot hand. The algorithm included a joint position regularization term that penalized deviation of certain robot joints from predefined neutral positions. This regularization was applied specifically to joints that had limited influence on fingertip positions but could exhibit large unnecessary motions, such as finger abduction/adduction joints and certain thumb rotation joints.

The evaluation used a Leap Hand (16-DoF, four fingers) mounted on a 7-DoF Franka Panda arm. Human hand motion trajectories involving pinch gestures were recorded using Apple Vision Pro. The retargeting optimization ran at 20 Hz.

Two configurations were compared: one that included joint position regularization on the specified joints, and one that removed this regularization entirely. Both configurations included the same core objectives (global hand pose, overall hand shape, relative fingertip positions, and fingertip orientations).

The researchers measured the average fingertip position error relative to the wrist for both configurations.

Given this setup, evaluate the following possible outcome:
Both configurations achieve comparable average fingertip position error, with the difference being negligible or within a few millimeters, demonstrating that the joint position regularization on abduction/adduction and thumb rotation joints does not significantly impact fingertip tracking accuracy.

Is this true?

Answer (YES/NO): YES